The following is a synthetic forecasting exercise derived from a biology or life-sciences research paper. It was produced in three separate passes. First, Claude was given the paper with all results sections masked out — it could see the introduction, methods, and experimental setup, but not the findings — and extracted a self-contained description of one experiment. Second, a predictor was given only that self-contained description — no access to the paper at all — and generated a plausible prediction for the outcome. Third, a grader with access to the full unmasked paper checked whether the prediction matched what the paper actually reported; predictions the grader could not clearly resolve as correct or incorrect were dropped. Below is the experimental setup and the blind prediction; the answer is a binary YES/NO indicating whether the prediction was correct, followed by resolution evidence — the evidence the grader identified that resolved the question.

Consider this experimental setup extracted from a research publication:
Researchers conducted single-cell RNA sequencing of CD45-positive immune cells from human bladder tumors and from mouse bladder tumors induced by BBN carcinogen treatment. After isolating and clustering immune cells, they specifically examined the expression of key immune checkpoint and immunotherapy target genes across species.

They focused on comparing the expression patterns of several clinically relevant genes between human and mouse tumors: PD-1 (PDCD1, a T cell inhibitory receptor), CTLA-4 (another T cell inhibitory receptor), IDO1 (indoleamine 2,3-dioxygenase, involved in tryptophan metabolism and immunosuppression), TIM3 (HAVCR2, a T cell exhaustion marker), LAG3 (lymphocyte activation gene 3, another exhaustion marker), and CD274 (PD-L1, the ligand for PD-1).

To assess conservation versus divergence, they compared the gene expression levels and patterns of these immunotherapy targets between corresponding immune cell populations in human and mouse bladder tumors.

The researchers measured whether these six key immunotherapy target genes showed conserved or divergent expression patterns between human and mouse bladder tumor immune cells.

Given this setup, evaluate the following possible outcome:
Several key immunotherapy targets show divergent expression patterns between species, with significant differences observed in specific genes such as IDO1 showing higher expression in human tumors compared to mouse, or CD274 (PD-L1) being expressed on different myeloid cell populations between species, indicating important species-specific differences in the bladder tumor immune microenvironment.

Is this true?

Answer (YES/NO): NO